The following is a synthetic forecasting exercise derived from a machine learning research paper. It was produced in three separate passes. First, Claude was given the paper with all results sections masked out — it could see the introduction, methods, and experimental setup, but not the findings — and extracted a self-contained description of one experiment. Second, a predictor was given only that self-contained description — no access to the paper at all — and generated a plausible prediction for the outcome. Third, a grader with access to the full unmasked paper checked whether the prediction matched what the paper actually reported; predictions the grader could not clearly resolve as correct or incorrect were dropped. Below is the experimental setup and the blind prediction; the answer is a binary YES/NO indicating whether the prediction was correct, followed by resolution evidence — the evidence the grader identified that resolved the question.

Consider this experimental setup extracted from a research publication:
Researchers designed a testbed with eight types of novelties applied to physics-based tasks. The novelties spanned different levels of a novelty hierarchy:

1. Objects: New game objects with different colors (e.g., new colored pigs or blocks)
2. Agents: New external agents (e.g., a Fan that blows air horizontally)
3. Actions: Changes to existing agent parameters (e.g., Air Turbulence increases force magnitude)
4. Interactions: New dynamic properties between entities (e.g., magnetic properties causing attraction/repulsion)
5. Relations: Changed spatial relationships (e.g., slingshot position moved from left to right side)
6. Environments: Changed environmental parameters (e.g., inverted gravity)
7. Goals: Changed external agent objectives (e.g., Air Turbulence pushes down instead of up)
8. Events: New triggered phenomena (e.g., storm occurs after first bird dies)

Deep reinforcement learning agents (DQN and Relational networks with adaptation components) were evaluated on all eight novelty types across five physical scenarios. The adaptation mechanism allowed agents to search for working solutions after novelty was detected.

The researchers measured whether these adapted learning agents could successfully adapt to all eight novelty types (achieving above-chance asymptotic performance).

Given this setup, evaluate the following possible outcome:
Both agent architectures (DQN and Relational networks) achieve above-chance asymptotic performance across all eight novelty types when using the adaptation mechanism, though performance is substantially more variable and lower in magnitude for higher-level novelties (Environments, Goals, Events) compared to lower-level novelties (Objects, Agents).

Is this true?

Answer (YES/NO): NO